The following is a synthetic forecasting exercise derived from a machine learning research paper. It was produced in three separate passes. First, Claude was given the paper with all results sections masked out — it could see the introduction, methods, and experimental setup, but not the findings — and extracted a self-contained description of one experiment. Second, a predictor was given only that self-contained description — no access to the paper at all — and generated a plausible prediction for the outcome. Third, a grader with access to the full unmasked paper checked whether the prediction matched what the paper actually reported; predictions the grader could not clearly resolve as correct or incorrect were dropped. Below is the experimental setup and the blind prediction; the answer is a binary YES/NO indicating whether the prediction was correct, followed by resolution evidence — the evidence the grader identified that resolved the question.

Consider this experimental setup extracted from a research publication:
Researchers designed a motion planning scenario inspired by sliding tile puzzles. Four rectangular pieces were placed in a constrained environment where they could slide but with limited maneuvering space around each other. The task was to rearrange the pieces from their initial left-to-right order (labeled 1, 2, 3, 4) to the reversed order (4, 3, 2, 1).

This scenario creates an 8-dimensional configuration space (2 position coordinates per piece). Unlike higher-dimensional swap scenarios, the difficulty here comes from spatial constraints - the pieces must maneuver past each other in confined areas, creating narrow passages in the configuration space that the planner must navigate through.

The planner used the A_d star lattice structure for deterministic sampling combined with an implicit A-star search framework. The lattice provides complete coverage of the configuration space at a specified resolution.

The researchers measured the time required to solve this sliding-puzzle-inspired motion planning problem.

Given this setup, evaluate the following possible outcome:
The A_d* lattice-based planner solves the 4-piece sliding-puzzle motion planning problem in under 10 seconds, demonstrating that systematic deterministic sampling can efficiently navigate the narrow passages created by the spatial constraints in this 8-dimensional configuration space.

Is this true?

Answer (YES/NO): NO